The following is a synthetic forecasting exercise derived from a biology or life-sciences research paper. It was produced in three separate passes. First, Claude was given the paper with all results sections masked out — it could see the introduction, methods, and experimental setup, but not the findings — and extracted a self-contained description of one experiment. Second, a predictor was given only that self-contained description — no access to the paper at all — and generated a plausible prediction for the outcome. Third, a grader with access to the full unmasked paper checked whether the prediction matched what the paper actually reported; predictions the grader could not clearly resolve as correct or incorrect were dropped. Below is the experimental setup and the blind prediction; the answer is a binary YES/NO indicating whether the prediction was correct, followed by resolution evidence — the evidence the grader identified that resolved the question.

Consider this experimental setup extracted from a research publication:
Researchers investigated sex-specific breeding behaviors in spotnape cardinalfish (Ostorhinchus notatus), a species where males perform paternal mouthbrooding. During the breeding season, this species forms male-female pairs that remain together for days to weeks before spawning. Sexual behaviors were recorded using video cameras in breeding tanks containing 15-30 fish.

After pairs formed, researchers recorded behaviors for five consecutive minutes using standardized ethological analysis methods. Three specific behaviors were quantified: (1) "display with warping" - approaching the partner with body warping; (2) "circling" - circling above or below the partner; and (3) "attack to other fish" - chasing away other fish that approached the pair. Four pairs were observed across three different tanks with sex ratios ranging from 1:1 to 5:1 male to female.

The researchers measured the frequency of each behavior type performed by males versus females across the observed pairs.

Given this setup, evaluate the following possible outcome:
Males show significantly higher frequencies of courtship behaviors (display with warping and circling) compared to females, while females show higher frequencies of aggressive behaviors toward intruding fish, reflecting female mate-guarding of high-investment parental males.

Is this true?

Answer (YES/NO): NO